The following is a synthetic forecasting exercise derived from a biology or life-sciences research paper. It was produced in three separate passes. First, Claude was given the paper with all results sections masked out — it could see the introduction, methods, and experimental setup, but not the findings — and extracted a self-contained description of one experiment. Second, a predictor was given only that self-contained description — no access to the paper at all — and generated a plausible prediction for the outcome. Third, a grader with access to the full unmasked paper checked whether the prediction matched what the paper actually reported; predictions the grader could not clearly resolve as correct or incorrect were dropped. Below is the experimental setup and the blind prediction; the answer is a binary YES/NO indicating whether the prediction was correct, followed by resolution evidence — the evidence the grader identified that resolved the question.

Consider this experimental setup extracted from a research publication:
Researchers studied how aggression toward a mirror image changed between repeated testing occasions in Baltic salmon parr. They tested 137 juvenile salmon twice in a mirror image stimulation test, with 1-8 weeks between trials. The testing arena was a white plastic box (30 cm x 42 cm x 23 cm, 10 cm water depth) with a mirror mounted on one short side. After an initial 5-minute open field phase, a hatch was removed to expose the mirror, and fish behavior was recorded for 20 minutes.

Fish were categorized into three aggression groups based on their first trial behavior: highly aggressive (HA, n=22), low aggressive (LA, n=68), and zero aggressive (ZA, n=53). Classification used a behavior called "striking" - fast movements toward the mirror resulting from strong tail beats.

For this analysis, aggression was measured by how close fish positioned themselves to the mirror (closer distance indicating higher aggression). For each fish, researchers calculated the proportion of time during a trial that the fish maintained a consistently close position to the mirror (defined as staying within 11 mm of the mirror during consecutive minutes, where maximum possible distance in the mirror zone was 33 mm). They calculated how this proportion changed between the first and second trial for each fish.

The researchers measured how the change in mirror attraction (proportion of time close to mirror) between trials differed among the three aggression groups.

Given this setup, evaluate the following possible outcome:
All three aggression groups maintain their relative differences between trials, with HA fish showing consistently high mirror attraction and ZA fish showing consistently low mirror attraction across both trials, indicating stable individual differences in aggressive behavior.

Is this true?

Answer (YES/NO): NO